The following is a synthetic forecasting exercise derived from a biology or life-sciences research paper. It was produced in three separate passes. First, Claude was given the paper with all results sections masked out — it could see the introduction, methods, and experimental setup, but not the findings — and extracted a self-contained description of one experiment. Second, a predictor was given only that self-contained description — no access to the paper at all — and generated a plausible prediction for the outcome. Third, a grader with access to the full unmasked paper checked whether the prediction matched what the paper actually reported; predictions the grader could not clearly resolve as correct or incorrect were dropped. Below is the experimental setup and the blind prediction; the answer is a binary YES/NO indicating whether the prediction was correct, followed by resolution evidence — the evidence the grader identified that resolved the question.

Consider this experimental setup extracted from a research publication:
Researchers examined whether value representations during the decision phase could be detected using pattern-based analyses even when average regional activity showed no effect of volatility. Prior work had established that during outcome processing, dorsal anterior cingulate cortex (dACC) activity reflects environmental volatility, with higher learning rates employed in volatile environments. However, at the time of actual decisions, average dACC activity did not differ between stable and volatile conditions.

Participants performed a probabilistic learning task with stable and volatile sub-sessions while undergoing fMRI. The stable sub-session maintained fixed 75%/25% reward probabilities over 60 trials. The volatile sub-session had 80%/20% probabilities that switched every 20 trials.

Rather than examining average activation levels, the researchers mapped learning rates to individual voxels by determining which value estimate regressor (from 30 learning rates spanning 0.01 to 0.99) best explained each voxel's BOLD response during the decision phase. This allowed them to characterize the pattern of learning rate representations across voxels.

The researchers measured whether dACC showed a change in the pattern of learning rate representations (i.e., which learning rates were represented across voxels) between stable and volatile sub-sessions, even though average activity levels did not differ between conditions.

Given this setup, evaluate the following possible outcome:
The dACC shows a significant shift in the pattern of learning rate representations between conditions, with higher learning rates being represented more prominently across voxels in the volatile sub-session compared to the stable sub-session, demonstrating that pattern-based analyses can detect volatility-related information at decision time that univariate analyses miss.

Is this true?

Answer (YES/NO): YES